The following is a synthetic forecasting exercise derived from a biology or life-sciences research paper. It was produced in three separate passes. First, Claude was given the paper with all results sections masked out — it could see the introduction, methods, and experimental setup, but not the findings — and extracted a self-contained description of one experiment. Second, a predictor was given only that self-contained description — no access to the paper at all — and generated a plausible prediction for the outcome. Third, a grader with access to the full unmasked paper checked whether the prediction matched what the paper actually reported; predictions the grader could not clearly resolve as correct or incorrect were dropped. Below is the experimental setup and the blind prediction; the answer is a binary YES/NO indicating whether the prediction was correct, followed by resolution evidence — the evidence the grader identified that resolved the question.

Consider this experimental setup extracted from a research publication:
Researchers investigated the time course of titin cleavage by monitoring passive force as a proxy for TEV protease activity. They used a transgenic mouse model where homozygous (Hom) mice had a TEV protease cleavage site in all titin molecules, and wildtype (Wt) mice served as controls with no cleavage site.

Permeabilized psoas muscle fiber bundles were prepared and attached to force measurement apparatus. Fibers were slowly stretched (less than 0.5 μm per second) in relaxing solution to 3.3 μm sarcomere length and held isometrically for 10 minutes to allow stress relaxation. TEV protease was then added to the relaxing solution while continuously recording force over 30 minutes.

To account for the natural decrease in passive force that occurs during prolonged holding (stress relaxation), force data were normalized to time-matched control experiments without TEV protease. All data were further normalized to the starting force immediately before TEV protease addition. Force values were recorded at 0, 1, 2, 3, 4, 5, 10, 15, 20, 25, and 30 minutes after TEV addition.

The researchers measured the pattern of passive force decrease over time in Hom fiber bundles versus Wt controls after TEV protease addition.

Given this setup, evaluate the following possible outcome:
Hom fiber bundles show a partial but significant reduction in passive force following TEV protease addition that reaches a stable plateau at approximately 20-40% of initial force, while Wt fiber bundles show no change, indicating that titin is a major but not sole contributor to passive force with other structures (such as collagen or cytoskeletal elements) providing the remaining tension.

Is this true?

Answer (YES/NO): YES